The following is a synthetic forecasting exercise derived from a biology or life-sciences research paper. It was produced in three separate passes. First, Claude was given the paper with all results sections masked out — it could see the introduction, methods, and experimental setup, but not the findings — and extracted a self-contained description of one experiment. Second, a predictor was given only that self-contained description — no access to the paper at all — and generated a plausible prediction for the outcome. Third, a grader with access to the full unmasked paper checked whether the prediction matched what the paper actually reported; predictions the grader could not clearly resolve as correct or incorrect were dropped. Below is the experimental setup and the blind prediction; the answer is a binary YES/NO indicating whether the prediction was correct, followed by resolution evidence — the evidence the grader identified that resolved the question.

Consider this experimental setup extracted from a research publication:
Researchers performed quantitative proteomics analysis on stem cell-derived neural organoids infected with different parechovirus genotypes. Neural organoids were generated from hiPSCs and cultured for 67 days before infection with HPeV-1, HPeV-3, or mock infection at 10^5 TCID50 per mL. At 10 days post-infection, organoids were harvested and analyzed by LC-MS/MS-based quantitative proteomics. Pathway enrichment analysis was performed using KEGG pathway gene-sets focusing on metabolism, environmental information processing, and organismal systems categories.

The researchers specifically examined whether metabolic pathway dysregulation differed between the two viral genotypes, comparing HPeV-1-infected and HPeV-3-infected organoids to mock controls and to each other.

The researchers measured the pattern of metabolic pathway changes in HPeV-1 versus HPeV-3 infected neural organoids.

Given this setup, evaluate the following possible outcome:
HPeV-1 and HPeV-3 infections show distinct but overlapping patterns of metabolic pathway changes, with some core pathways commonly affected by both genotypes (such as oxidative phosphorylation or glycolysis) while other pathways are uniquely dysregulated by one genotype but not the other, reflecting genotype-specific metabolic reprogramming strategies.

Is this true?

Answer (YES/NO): NO